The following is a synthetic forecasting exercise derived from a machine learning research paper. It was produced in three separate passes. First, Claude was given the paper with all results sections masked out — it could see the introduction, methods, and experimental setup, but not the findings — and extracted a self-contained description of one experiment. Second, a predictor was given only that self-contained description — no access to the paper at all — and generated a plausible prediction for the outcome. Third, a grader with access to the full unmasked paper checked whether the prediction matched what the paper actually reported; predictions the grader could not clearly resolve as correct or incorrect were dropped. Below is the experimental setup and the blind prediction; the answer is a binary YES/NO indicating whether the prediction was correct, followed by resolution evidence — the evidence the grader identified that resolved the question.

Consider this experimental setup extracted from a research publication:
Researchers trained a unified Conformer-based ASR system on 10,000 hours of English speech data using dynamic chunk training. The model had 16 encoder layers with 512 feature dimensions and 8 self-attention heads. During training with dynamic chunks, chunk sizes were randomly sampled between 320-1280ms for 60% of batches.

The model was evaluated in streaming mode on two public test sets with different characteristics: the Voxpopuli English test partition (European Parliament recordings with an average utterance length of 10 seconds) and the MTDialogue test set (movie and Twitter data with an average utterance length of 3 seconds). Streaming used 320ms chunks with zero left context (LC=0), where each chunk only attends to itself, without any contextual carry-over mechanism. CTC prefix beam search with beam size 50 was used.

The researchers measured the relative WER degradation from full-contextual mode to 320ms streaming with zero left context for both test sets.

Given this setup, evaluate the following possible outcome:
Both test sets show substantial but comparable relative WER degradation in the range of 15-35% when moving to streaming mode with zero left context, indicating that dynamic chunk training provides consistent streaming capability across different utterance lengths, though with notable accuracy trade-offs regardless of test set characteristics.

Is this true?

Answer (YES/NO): NO